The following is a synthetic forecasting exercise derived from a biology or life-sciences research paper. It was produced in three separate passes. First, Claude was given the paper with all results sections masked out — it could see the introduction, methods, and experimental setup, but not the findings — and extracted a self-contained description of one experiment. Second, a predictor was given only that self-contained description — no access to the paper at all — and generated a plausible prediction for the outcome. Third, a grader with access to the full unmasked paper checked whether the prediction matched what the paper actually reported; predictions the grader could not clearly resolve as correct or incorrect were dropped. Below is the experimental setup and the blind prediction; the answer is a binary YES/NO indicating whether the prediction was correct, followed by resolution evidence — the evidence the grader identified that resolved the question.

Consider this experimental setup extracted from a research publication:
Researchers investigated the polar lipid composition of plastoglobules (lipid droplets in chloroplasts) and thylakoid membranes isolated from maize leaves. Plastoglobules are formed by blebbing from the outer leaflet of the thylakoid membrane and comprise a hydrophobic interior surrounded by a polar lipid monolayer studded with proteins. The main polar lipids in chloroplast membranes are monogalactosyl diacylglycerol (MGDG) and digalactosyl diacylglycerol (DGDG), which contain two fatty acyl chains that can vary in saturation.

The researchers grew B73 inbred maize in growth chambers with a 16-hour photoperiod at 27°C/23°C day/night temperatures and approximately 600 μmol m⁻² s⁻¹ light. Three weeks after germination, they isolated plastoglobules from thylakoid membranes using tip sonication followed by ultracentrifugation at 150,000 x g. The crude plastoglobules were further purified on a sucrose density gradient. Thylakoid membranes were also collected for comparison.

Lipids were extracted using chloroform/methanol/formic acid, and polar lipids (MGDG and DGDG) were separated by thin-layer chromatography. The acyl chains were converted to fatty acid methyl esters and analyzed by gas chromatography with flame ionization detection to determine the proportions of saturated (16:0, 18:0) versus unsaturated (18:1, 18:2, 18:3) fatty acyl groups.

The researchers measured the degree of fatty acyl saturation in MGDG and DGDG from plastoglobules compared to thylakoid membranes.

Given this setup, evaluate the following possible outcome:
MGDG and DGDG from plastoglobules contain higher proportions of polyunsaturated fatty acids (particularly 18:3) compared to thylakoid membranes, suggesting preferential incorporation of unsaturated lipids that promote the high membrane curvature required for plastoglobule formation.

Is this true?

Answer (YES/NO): NO